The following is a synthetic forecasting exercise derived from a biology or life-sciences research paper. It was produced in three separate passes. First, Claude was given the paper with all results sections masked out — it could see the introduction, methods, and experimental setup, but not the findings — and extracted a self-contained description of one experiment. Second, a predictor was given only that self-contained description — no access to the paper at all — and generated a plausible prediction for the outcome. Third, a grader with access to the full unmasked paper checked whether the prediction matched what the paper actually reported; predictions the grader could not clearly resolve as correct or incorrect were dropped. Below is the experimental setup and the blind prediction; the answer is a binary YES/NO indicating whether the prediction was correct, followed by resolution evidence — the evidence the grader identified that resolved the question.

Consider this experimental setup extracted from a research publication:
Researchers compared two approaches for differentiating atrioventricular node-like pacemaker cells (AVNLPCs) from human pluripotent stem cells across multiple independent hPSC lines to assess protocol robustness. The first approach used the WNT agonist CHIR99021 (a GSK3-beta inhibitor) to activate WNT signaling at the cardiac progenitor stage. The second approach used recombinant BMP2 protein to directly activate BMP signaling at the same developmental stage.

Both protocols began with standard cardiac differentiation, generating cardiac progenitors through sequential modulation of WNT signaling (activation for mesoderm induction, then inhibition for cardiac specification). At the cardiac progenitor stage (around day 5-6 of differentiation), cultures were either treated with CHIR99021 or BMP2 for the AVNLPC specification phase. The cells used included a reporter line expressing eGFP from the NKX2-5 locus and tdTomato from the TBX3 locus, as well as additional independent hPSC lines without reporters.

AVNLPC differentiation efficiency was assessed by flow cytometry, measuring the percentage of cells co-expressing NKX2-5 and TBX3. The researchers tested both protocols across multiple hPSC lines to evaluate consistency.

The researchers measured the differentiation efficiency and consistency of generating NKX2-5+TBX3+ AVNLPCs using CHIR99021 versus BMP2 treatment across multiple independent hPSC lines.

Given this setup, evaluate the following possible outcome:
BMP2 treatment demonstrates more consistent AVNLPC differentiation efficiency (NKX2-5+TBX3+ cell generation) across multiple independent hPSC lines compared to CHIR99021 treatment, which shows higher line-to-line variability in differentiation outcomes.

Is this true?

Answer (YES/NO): NO